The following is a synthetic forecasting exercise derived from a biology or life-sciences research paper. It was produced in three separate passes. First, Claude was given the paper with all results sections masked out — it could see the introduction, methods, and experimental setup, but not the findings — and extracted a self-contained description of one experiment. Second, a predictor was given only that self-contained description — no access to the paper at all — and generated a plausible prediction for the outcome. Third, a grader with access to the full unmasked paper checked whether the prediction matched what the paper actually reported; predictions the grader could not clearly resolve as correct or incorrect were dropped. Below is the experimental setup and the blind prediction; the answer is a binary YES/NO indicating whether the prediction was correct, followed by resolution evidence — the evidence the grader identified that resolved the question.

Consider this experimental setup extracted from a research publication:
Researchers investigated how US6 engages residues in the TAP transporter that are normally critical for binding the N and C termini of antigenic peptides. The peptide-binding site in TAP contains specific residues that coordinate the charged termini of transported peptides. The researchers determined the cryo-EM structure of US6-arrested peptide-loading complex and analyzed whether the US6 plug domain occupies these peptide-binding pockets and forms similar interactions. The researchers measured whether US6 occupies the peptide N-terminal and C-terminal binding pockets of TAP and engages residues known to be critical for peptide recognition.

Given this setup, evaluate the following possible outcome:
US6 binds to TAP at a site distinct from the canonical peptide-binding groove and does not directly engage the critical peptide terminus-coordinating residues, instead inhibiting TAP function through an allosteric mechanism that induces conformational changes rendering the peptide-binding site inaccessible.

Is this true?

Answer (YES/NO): NO